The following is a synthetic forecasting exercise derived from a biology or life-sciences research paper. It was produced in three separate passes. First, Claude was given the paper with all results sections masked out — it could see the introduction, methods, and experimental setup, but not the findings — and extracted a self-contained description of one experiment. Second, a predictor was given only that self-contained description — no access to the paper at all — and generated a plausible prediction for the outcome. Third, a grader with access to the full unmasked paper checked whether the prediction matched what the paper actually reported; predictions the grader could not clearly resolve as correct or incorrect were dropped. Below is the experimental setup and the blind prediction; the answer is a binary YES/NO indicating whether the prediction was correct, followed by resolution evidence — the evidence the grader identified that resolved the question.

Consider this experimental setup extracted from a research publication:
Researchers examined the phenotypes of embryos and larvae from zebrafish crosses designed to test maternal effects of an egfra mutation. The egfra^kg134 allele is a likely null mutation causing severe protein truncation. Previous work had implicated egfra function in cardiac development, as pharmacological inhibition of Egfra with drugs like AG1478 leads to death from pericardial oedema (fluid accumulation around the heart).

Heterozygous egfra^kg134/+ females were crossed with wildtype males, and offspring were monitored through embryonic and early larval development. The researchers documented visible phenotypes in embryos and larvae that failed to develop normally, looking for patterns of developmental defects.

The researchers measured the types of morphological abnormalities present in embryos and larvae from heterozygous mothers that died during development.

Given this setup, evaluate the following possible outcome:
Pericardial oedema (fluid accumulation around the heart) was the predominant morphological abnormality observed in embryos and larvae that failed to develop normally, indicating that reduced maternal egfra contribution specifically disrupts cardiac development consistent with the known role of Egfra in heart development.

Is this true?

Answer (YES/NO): NO